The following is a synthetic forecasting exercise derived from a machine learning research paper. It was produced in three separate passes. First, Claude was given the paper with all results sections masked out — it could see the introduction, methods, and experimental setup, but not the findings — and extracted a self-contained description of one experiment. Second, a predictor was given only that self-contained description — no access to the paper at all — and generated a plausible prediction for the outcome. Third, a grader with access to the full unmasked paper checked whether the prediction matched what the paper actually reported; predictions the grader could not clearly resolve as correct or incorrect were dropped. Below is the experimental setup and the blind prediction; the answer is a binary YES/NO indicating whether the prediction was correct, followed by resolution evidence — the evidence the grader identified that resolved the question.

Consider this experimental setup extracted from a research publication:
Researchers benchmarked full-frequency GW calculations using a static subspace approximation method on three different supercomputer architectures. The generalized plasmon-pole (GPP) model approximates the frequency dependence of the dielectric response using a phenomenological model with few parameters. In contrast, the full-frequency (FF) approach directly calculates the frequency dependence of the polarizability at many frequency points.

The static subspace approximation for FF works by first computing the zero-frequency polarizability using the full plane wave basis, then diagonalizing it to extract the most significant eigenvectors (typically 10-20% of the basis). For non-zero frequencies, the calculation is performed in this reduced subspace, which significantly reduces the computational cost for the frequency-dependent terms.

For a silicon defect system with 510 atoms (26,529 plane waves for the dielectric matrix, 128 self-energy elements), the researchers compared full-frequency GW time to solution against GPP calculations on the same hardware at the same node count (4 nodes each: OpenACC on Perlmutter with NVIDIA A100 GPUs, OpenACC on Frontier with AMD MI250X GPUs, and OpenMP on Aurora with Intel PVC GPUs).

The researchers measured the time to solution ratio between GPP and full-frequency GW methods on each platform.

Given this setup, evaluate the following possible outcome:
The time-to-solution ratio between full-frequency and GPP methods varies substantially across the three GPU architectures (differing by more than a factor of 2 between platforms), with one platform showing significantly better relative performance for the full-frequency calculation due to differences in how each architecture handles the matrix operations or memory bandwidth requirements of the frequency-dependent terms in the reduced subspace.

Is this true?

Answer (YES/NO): NO